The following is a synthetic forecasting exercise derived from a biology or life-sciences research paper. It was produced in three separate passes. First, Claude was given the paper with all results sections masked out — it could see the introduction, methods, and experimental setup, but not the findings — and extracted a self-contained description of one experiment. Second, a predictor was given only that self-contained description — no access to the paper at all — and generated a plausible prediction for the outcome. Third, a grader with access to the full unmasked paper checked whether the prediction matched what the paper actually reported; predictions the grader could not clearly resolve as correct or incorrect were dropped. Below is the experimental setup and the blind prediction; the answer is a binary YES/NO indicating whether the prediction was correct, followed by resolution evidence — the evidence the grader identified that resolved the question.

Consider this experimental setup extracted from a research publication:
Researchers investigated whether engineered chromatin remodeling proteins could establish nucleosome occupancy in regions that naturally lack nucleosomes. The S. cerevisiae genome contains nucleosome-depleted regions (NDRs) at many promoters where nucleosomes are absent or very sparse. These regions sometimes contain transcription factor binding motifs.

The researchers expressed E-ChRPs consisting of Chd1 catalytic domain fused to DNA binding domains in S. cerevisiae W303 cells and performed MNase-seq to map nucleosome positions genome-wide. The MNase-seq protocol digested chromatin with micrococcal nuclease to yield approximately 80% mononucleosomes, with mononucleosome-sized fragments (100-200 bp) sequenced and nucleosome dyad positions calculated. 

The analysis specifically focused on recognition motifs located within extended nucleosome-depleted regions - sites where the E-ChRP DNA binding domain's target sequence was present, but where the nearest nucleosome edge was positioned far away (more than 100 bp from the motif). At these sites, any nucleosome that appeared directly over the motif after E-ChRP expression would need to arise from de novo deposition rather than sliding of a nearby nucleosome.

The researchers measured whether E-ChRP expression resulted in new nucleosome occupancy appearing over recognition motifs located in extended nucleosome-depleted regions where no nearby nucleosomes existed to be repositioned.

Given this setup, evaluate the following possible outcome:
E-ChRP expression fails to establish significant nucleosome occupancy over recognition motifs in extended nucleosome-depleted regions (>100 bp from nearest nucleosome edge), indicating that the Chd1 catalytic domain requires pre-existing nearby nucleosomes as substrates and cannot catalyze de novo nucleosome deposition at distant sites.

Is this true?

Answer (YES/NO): YES